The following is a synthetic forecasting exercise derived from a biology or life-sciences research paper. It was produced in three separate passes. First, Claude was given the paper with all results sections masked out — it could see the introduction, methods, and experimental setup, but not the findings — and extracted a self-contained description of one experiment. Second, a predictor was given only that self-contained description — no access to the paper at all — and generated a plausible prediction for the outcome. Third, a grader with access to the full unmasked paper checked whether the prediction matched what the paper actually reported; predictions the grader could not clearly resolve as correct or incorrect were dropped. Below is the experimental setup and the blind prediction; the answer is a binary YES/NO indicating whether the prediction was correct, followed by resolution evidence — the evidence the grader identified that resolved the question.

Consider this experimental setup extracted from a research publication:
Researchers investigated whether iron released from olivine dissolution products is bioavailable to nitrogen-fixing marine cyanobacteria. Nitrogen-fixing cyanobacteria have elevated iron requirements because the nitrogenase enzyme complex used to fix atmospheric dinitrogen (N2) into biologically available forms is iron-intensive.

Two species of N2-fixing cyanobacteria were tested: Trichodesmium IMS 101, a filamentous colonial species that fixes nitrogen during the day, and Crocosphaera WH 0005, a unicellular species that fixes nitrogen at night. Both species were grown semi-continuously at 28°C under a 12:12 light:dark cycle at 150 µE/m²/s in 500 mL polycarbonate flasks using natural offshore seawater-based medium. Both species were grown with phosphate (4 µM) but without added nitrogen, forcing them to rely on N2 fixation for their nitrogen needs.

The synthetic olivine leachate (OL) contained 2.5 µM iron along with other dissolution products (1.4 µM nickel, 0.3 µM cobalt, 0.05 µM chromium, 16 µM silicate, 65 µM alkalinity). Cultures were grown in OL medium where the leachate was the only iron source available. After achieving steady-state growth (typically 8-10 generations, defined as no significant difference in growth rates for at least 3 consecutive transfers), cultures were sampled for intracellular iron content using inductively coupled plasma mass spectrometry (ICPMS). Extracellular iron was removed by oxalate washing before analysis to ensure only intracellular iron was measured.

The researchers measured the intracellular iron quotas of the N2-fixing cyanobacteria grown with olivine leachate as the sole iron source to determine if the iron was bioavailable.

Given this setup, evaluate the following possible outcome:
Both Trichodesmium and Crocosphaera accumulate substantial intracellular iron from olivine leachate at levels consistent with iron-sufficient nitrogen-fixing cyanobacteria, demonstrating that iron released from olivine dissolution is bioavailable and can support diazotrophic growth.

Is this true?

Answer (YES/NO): NO